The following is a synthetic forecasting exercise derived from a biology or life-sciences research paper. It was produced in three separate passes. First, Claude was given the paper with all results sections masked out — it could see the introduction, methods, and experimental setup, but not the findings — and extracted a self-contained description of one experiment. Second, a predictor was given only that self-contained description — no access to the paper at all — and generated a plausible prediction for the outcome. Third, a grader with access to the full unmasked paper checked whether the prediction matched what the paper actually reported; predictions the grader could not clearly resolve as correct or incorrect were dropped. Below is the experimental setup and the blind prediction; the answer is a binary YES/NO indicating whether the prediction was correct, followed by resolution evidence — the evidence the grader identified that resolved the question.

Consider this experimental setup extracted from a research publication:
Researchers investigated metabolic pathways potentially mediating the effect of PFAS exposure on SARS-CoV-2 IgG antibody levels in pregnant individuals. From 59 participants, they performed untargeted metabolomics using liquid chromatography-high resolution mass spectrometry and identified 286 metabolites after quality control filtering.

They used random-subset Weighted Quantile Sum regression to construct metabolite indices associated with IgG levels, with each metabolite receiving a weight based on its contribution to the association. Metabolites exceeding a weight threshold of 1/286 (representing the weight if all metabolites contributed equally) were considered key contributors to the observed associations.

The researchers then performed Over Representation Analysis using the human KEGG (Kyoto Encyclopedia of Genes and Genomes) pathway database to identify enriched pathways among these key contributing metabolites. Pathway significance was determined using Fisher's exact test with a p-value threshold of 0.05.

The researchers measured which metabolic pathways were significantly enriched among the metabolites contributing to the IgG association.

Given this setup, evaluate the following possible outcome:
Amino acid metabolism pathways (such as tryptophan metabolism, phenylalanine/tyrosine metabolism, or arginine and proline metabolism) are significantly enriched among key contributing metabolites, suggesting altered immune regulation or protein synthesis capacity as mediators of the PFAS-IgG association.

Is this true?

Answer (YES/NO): YES